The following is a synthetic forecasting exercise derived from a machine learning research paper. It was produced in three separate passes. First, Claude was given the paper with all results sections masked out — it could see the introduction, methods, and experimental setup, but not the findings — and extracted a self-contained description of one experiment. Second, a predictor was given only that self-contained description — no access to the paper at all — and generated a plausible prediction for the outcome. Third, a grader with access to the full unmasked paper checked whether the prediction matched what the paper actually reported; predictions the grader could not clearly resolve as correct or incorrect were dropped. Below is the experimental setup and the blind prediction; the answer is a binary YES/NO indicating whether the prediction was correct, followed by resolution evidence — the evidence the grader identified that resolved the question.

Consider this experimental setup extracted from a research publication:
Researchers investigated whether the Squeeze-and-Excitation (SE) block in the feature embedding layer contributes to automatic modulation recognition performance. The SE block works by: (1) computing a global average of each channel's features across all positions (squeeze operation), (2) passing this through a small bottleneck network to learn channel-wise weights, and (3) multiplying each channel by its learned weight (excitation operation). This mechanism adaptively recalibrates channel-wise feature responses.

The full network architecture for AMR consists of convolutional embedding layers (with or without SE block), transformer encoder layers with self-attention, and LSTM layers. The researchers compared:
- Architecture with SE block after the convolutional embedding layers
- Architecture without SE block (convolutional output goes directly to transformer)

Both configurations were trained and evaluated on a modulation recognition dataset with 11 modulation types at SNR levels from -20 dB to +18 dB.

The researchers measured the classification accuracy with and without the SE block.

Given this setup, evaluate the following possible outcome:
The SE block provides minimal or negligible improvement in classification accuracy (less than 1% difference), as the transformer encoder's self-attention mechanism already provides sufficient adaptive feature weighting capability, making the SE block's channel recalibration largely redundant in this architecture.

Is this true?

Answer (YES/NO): YES